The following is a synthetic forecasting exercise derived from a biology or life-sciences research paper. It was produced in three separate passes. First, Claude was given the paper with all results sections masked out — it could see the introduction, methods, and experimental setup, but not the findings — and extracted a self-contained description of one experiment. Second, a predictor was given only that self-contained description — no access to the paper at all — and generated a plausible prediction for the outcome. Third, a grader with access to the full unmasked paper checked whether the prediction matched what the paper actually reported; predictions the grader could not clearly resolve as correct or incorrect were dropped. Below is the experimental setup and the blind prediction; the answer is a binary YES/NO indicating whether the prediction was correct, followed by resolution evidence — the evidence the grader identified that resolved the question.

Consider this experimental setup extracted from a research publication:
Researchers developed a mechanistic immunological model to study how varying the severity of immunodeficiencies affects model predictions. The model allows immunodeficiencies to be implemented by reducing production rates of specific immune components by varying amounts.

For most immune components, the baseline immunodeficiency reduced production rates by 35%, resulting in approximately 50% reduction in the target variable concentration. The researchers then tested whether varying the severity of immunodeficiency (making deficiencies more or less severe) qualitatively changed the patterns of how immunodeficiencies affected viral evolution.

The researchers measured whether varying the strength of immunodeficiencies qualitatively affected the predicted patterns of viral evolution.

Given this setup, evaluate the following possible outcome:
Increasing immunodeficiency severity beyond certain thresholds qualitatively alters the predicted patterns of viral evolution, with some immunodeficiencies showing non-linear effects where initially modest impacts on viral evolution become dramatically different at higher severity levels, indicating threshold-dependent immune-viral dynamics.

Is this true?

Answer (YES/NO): NO